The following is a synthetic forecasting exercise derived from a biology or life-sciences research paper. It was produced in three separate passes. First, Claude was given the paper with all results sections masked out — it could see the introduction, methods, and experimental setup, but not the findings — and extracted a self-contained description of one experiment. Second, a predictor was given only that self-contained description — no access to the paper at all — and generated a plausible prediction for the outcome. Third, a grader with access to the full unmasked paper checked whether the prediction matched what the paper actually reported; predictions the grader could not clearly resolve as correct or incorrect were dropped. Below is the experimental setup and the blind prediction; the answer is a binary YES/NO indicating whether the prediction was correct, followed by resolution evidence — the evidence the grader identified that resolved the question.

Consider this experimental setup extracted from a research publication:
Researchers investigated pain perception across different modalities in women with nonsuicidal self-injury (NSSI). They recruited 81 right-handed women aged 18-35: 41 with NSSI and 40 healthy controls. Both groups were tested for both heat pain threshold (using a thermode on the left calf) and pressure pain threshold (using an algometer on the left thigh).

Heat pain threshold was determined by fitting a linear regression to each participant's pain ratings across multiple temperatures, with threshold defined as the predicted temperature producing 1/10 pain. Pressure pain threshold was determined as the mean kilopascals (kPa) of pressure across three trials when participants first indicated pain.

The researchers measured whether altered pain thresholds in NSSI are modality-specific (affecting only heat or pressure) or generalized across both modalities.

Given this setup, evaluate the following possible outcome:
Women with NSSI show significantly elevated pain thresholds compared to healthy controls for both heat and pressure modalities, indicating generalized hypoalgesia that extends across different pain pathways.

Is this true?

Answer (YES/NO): YES